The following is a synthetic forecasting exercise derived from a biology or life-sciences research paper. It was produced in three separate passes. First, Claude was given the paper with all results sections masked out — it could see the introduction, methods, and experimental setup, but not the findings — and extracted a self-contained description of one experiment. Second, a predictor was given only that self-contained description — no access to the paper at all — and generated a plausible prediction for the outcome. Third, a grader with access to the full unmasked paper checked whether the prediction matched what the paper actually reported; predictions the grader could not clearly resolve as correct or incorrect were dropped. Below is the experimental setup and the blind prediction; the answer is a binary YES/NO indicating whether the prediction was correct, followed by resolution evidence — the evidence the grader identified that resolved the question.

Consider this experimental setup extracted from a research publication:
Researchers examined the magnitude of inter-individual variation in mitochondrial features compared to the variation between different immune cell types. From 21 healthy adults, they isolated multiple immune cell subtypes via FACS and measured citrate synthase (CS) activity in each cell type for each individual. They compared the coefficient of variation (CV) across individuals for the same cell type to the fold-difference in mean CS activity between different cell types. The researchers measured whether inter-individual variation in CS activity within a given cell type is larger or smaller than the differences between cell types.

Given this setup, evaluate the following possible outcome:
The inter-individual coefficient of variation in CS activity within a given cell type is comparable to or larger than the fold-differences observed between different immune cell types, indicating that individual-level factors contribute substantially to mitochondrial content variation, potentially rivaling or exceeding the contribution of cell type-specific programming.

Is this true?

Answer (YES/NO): NO